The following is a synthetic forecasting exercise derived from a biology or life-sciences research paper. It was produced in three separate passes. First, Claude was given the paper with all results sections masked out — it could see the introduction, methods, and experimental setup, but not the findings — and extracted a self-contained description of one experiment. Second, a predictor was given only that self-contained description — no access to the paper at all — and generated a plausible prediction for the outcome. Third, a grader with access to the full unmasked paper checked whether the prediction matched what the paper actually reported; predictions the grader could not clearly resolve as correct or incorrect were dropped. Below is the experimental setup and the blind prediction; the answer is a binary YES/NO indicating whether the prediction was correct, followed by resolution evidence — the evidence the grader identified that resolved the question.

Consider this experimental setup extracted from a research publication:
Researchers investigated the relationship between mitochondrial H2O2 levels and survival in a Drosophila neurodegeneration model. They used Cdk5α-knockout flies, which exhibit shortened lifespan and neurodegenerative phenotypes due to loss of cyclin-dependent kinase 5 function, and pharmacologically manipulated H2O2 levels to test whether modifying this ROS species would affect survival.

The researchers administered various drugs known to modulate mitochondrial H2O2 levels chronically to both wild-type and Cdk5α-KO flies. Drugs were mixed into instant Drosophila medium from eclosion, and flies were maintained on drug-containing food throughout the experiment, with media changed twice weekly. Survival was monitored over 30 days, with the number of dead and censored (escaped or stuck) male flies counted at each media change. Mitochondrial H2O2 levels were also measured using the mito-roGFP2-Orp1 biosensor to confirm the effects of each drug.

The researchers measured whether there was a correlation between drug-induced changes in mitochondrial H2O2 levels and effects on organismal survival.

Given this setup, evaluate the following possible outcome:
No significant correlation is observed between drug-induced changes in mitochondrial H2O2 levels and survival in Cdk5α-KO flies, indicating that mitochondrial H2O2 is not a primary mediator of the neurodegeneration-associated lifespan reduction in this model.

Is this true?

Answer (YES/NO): NO